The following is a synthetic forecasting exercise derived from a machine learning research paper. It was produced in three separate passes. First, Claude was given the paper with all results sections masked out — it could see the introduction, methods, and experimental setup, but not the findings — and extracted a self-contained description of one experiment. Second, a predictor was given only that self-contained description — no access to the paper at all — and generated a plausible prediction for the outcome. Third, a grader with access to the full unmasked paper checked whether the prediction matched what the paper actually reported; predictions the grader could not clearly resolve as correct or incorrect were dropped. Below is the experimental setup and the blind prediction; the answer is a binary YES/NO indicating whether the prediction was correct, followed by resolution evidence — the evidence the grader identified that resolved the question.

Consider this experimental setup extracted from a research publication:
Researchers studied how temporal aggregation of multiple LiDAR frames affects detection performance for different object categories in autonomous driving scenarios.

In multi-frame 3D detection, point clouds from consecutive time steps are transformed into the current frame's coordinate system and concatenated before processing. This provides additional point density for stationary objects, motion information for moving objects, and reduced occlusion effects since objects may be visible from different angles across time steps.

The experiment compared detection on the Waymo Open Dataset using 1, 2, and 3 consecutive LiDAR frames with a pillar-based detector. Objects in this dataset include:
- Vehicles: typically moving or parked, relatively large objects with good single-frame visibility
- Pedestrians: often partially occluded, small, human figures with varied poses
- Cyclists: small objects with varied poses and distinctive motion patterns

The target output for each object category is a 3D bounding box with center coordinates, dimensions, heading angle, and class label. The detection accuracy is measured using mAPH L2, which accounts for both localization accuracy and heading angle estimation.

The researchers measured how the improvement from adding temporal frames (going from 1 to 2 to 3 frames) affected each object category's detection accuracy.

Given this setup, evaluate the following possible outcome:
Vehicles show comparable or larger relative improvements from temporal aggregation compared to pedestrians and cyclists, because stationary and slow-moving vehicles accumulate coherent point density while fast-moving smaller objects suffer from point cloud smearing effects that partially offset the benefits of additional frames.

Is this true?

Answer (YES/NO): NO